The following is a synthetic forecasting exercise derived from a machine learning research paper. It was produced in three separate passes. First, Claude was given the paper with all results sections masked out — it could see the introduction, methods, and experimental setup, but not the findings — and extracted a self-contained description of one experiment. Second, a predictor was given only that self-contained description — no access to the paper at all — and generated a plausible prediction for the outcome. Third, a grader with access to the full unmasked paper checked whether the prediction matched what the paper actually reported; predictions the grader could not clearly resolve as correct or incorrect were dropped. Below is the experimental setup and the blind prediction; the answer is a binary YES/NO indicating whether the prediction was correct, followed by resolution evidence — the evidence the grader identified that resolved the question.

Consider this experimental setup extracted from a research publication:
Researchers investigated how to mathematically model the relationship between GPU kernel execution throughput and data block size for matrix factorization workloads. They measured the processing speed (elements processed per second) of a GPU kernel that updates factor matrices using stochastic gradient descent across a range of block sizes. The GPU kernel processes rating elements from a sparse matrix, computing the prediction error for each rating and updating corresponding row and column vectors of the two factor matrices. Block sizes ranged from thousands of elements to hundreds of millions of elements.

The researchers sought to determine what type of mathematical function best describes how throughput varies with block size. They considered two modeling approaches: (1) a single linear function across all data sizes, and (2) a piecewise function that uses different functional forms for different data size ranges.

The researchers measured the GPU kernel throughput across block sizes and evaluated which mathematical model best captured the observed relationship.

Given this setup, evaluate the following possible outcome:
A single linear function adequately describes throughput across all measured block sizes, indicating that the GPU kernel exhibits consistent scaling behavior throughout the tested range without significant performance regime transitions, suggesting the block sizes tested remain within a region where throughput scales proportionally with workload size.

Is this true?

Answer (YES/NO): NO